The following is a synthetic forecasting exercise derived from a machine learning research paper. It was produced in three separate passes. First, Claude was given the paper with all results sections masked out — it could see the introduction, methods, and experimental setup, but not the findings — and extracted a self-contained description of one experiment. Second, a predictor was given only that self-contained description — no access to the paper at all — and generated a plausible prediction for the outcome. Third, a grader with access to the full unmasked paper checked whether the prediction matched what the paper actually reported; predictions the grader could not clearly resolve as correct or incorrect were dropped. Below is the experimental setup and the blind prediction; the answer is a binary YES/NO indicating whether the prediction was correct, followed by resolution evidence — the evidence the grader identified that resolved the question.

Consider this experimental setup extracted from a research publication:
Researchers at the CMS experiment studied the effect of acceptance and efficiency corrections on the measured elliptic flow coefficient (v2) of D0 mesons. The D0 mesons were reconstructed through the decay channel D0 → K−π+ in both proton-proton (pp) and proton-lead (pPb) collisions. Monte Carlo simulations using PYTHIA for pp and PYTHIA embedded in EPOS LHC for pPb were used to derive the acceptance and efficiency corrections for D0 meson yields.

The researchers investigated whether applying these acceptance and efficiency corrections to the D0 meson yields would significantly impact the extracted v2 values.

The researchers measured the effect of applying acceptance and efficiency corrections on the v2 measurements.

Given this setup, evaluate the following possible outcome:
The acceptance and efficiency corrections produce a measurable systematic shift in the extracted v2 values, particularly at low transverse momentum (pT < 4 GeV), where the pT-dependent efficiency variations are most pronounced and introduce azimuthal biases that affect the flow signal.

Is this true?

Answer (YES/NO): NO